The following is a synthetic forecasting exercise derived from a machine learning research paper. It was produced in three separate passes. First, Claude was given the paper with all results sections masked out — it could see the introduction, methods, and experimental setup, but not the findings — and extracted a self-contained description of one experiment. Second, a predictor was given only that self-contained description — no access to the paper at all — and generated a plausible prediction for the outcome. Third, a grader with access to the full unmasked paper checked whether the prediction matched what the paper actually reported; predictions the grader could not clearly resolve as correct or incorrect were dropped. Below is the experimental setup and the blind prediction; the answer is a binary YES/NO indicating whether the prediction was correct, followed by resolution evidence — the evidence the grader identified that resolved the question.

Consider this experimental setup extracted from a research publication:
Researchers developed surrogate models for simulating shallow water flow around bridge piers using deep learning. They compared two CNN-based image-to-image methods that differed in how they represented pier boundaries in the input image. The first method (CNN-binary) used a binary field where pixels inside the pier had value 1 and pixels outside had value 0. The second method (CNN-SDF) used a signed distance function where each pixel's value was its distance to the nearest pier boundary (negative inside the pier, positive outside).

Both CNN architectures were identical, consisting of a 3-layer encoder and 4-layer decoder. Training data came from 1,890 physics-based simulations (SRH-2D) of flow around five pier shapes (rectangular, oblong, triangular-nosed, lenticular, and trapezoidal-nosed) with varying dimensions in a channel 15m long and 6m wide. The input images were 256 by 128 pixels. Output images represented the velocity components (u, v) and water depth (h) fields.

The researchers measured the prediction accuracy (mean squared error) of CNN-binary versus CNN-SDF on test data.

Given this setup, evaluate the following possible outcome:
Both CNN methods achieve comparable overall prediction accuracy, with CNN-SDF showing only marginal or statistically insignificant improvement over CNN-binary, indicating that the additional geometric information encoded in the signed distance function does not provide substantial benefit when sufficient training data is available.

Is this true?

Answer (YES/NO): NO